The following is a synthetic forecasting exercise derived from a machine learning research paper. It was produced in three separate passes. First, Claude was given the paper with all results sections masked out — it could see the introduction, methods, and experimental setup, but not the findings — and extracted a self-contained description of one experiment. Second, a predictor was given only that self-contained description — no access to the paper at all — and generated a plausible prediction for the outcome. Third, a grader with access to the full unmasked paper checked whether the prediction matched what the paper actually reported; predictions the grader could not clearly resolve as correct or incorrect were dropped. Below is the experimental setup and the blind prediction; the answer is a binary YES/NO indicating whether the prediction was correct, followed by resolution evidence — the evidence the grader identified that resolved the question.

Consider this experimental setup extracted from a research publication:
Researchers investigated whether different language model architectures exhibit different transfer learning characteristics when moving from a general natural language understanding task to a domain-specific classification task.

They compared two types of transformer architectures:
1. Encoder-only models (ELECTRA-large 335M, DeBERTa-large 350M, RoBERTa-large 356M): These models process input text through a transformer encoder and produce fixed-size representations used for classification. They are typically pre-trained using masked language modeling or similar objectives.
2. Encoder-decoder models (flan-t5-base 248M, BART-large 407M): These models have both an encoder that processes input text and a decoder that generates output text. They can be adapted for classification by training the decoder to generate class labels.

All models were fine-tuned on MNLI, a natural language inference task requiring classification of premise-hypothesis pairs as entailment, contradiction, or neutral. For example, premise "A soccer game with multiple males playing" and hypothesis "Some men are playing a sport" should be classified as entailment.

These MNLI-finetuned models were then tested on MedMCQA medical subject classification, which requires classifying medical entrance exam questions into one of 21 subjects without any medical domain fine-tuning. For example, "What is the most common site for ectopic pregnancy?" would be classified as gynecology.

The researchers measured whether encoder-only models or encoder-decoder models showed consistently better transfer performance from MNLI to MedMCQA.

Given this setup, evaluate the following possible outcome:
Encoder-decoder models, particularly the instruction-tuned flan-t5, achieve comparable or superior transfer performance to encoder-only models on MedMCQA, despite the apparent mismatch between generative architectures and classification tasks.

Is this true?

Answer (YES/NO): YES